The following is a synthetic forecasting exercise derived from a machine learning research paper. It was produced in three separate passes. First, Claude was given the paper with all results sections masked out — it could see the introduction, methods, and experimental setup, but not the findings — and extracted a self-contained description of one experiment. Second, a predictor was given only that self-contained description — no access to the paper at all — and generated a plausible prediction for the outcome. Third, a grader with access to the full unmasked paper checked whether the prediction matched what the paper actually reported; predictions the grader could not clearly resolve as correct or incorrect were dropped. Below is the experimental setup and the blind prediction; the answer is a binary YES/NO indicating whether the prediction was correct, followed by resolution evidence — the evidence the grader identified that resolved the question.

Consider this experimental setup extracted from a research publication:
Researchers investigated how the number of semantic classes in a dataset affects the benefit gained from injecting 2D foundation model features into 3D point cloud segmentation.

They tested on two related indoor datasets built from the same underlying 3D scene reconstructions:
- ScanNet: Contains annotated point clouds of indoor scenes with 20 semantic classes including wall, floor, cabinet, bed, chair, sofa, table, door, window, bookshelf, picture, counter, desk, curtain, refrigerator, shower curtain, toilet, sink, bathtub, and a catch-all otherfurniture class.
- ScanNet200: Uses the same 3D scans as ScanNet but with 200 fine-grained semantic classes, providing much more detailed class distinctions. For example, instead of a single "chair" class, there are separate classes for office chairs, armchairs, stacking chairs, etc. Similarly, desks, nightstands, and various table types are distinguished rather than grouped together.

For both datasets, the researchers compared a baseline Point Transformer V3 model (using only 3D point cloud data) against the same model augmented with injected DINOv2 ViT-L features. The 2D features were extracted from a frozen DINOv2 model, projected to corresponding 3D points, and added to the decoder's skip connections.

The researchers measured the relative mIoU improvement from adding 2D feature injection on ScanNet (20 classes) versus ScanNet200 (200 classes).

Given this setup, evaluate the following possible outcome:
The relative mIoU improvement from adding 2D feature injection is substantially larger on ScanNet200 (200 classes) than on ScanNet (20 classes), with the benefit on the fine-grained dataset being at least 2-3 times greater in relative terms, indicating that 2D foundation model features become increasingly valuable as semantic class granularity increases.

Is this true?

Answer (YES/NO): YES